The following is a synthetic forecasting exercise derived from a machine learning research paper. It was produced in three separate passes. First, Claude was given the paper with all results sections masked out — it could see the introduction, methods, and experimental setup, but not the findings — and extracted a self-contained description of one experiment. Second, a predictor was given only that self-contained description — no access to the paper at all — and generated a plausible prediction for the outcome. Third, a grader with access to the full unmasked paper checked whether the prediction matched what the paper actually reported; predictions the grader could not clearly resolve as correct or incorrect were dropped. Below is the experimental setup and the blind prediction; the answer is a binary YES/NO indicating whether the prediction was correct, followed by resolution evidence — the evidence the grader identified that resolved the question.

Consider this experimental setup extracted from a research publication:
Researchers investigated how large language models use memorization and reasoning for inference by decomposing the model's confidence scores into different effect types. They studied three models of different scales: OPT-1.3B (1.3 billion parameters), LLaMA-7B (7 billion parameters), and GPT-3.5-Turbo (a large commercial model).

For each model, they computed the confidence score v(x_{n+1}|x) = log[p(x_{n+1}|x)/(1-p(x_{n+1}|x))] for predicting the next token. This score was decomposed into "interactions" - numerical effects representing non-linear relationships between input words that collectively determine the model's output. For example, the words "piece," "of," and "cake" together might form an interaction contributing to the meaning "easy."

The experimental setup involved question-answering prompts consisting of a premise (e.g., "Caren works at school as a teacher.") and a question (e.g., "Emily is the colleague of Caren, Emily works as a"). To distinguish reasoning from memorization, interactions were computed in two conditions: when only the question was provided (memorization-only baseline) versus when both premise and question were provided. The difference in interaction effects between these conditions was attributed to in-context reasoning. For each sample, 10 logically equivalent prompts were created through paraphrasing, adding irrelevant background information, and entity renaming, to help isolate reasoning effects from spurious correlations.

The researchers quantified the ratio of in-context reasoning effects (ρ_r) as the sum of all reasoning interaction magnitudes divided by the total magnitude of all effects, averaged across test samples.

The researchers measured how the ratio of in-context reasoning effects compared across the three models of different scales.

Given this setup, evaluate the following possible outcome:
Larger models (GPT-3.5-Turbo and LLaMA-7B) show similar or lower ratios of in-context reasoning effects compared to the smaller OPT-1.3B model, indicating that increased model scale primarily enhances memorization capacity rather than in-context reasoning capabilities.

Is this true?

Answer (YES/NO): NO